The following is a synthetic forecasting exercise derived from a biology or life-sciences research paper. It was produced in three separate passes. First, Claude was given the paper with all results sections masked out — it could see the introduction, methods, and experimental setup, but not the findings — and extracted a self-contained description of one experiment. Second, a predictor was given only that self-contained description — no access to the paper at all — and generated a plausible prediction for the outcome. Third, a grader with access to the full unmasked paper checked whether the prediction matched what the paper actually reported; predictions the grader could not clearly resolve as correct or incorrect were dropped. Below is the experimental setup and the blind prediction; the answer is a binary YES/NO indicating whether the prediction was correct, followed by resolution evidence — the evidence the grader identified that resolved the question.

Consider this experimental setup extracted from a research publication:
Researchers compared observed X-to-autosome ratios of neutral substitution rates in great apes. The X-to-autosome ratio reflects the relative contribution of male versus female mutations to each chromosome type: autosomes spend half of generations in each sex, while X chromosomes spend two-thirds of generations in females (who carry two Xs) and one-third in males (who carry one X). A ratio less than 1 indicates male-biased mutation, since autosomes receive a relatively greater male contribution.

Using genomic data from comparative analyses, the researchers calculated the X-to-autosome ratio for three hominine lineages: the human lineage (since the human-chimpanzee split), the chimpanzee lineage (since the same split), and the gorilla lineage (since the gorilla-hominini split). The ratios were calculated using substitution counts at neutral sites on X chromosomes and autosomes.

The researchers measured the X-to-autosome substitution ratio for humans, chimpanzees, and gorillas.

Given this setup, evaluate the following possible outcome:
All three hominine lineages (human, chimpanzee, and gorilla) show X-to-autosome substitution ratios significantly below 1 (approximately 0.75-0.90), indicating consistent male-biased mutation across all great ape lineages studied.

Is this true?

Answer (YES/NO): YES